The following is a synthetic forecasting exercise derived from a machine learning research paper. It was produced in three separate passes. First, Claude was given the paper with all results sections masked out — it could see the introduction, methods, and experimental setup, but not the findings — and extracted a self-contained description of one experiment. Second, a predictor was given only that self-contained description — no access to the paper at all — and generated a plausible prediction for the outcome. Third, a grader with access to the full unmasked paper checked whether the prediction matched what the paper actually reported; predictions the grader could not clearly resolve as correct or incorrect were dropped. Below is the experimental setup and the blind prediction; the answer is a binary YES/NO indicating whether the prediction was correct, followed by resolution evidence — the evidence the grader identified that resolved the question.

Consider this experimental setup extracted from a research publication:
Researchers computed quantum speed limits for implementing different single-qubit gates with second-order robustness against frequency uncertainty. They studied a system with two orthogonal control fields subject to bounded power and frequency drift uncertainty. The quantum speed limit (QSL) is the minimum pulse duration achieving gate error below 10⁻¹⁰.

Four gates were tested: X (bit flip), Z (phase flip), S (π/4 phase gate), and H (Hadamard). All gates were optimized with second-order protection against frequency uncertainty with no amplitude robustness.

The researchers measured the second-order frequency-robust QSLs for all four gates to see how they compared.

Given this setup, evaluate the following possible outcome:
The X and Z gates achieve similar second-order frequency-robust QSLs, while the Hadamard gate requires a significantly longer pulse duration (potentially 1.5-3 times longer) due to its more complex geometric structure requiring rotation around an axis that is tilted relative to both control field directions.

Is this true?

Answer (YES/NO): NO